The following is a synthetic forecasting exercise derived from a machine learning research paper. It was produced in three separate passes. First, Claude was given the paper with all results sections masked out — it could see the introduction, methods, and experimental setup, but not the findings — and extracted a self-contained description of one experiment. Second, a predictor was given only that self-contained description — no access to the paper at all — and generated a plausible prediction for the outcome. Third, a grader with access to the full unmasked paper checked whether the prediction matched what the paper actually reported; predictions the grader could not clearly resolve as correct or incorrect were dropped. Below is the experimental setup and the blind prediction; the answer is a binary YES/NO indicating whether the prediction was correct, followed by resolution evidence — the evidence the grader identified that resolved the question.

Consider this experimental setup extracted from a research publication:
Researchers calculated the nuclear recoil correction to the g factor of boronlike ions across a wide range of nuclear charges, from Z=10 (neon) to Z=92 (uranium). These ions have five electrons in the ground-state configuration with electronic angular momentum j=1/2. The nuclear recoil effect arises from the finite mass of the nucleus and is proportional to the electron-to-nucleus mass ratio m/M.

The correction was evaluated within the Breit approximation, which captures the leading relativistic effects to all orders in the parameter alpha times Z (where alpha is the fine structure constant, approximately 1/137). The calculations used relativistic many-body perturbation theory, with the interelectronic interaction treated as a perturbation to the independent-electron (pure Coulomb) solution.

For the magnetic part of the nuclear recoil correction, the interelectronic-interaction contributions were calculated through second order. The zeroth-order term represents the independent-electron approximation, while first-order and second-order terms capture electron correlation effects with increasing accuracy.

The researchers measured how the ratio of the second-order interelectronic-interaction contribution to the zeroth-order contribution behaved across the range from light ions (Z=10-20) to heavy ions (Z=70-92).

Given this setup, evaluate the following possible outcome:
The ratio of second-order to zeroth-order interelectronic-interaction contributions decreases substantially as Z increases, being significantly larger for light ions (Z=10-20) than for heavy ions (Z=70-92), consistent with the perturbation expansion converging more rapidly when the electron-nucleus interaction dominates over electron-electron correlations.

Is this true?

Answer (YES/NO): YES